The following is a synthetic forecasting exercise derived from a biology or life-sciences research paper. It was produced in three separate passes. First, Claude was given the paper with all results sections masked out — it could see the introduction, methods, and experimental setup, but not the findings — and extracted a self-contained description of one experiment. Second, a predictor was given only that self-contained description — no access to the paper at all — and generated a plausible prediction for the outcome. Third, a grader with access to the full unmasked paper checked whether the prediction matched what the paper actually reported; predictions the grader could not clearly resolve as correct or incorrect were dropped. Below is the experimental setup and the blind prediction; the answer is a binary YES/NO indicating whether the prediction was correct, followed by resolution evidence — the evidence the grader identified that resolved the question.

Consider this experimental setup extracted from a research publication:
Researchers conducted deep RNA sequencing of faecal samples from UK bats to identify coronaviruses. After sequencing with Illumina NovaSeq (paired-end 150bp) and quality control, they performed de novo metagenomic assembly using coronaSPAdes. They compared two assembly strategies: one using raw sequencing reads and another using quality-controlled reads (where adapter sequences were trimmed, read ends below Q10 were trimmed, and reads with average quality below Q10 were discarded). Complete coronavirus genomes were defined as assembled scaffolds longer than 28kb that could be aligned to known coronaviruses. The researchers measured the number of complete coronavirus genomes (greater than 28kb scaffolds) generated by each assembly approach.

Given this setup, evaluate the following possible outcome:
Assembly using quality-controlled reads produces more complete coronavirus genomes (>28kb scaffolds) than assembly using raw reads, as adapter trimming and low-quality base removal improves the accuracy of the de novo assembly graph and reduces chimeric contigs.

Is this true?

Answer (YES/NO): NO